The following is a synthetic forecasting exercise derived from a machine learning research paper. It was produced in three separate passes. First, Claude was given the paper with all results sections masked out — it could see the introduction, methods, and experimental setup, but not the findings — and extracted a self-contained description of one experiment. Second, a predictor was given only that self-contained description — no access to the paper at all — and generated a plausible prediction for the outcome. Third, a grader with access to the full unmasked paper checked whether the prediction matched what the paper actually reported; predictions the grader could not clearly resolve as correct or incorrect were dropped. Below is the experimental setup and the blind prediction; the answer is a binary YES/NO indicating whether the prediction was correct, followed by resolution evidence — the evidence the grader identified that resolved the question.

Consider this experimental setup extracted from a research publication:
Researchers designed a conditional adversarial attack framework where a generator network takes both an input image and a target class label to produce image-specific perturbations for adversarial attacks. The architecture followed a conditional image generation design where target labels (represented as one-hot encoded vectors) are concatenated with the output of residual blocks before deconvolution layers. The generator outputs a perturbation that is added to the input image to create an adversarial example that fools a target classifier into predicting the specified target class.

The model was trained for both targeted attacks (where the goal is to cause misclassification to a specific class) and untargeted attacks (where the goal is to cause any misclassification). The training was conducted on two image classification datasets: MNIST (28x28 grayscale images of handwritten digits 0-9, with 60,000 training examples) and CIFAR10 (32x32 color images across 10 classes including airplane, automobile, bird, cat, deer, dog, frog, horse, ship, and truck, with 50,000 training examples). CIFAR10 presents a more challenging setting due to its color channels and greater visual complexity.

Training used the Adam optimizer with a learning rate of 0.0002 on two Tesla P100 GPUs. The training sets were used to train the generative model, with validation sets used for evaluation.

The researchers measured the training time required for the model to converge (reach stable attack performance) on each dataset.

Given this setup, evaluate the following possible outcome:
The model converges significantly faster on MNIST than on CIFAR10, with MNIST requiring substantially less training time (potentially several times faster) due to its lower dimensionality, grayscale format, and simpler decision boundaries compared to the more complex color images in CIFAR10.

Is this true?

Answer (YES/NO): NO